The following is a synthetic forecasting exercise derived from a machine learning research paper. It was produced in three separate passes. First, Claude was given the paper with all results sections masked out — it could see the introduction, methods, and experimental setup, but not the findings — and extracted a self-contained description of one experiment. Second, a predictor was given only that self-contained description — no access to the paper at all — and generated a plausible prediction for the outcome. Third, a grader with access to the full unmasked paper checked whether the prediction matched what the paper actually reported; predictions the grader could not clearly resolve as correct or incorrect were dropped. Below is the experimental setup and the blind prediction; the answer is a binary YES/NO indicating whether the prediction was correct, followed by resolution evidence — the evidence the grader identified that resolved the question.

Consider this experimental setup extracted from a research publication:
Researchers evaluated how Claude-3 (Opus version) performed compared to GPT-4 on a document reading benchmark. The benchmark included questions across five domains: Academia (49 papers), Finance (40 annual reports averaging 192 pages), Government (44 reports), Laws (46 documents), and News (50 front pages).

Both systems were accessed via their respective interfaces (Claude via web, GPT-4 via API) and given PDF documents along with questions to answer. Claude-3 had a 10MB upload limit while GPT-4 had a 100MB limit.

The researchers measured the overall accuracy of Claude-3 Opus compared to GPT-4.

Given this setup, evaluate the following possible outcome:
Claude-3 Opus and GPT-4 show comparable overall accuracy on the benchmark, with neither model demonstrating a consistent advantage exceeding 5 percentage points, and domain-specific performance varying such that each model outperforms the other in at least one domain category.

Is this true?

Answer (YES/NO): NO